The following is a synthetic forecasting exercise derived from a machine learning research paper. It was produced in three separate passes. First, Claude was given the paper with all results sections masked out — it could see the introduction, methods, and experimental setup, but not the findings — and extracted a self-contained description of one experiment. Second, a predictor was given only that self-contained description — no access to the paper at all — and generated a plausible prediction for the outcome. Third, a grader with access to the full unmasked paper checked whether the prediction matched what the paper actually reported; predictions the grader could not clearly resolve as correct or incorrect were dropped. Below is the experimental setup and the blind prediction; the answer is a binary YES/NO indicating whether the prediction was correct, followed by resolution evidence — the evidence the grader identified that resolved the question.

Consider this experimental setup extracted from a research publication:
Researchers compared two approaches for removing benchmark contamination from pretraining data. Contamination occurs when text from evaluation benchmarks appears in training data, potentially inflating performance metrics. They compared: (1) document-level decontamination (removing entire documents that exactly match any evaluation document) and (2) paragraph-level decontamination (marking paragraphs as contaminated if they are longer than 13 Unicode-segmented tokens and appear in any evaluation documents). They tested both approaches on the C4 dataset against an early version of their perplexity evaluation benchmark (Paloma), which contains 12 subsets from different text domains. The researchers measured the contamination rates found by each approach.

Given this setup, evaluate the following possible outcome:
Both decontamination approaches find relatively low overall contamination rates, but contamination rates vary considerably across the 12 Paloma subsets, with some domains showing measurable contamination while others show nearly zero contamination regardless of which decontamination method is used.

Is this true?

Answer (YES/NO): YES